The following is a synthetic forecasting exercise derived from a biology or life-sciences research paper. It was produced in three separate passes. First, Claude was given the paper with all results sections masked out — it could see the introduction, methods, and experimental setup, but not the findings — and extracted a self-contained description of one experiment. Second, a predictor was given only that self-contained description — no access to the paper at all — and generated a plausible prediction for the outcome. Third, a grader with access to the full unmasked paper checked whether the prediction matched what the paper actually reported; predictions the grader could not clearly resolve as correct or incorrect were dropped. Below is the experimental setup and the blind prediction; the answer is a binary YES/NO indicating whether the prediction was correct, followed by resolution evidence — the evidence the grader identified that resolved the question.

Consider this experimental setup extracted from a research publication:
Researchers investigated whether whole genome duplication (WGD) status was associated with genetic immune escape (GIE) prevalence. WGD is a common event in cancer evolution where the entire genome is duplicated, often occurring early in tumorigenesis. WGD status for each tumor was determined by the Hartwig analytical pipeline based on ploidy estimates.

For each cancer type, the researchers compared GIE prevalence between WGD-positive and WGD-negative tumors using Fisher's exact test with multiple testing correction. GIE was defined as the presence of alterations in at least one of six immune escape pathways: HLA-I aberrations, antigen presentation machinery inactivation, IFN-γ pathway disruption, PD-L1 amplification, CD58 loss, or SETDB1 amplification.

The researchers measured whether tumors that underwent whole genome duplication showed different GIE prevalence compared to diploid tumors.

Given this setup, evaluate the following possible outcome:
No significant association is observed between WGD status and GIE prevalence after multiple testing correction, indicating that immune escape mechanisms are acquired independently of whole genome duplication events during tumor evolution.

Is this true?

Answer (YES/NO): NO